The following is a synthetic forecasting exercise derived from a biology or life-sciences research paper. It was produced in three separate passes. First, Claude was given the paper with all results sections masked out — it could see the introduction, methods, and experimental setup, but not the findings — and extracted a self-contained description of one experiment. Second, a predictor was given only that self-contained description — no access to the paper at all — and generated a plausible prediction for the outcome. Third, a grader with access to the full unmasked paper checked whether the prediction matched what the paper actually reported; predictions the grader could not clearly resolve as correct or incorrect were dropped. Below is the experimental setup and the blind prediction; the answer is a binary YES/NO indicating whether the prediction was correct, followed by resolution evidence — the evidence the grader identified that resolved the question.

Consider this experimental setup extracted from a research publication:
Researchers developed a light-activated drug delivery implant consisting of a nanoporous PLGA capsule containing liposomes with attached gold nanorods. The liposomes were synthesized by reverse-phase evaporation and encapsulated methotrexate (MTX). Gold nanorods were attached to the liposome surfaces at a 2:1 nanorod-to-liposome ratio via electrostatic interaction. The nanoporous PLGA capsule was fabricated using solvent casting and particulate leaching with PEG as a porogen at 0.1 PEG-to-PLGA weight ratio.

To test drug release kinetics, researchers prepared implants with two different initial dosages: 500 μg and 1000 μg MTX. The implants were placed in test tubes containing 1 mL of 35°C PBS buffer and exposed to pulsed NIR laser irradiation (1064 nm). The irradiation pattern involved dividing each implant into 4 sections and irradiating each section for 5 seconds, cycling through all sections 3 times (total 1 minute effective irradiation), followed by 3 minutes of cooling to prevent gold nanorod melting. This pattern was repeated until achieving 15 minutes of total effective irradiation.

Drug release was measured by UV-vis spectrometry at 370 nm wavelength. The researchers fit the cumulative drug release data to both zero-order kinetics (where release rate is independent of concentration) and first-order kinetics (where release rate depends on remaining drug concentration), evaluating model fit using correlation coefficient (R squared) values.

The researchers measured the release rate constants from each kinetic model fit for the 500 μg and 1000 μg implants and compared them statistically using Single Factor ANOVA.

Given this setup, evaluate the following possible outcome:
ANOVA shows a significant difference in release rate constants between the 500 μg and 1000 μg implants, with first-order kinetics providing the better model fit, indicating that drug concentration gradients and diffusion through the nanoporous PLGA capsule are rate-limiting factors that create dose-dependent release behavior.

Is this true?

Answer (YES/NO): NO